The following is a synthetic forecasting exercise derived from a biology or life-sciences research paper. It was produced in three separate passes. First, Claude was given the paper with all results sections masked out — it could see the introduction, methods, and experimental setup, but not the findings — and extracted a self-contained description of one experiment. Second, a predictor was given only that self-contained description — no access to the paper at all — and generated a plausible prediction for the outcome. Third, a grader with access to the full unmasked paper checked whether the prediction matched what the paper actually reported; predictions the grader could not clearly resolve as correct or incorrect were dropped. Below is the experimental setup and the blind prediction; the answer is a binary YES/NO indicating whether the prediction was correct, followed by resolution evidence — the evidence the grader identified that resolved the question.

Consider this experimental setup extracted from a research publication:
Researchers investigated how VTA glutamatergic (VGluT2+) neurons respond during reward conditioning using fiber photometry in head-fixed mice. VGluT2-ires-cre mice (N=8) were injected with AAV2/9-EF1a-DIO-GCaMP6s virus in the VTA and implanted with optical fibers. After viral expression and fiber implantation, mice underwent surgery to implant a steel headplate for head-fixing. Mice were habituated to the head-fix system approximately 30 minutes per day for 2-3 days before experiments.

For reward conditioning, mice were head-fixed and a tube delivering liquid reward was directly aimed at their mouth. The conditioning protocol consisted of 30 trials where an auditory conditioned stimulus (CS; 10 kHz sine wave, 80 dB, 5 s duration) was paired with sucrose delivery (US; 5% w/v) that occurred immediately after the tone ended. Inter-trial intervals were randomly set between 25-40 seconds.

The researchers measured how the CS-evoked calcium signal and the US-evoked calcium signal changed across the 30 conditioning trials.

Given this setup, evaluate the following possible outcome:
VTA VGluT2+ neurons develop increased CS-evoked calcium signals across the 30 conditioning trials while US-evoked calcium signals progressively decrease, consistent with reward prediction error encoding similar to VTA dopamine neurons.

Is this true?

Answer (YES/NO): NO